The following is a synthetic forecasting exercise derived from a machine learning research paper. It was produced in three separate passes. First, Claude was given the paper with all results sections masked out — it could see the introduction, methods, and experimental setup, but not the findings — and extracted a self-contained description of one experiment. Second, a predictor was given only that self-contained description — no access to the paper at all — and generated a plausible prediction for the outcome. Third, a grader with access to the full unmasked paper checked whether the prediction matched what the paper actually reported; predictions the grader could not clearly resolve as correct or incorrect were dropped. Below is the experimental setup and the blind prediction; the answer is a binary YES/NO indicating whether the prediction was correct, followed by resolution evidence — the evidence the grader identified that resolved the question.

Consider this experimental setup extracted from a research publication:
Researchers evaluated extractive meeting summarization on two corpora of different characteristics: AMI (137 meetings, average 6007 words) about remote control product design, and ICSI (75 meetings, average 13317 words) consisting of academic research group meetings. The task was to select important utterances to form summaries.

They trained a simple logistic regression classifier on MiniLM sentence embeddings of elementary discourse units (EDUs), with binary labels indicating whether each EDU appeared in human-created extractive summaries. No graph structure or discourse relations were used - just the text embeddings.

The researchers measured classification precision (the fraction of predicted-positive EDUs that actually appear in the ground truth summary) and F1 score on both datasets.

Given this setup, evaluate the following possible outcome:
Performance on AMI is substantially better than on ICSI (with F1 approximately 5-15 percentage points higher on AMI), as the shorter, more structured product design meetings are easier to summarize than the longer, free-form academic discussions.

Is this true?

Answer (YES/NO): NO